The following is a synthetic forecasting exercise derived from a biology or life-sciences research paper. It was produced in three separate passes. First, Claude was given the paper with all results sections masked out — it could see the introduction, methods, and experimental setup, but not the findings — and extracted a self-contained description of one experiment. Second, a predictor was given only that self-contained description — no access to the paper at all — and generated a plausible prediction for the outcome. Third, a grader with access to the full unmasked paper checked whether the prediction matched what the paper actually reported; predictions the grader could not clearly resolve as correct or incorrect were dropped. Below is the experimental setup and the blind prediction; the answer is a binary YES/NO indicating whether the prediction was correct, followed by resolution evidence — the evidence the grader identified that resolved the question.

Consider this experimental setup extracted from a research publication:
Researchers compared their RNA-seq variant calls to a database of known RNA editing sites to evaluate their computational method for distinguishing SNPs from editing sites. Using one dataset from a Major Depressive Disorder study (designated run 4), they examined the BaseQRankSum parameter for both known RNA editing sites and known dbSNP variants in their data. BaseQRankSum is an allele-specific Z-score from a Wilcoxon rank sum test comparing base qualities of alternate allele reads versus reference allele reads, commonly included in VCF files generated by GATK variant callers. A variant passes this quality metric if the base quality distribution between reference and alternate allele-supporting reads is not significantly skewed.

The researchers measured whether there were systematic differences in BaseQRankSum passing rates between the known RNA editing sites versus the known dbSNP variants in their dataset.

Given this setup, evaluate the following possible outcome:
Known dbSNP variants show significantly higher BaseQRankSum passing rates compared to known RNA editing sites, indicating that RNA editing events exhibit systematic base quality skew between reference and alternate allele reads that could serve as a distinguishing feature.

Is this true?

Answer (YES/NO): NO